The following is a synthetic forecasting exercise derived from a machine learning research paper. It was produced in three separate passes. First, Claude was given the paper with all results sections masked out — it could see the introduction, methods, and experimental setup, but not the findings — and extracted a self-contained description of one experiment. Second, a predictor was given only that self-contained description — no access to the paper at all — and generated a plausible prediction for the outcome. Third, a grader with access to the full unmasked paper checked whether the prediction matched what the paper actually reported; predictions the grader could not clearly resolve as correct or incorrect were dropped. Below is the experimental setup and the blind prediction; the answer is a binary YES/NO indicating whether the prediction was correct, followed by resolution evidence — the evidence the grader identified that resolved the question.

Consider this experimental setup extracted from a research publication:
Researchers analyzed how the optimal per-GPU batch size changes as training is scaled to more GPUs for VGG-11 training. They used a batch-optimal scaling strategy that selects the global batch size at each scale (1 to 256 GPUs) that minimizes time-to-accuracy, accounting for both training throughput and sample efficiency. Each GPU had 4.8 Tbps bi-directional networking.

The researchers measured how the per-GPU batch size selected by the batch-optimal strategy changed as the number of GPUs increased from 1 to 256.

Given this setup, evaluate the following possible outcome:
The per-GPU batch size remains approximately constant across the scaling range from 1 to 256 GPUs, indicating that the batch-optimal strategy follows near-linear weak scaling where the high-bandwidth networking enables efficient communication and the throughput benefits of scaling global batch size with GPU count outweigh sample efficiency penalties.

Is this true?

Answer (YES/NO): NO